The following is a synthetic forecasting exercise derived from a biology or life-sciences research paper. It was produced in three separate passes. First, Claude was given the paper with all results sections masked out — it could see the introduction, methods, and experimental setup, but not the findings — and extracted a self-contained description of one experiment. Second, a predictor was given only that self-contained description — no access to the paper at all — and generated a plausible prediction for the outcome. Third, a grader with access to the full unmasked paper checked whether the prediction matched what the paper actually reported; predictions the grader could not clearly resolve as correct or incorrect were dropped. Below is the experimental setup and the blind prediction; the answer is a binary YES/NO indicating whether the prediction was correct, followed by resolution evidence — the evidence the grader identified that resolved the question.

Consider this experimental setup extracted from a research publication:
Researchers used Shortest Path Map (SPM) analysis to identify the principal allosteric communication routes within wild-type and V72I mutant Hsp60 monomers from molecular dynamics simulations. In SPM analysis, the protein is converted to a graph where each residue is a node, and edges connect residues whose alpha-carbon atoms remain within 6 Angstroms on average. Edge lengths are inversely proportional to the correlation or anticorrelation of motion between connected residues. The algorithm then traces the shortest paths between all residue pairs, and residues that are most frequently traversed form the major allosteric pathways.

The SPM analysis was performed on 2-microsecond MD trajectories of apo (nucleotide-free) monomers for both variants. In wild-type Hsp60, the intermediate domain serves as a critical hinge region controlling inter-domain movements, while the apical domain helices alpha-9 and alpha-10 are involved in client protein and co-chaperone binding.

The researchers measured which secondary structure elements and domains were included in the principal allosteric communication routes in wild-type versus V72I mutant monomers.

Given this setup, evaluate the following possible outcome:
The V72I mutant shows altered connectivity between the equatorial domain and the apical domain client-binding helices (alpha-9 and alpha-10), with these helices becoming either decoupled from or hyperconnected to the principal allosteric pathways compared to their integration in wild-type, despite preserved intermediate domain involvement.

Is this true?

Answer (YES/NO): NO